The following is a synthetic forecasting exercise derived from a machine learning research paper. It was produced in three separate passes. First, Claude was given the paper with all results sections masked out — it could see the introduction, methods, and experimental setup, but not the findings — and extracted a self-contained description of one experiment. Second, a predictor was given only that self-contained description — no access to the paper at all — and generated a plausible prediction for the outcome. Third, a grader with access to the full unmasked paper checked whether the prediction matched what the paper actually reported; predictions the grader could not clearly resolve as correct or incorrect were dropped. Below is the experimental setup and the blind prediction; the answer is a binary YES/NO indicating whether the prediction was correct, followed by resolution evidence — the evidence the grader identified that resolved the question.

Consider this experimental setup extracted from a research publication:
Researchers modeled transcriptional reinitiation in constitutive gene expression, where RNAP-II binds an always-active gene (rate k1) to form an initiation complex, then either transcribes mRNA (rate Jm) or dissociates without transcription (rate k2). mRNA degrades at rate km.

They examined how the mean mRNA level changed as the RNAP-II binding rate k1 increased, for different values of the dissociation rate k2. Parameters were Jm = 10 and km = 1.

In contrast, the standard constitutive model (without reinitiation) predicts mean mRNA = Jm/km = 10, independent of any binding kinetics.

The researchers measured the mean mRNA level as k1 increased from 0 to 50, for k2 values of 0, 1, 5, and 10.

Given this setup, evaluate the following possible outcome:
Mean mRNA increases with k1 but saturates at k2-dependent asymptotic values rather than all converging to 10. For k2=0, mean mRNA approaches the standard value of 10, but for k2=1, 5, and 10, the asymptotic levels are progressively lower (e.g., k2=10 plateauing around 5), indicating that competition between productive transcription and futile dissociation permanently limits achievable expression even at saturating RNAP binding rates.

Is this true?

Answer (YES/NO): NO